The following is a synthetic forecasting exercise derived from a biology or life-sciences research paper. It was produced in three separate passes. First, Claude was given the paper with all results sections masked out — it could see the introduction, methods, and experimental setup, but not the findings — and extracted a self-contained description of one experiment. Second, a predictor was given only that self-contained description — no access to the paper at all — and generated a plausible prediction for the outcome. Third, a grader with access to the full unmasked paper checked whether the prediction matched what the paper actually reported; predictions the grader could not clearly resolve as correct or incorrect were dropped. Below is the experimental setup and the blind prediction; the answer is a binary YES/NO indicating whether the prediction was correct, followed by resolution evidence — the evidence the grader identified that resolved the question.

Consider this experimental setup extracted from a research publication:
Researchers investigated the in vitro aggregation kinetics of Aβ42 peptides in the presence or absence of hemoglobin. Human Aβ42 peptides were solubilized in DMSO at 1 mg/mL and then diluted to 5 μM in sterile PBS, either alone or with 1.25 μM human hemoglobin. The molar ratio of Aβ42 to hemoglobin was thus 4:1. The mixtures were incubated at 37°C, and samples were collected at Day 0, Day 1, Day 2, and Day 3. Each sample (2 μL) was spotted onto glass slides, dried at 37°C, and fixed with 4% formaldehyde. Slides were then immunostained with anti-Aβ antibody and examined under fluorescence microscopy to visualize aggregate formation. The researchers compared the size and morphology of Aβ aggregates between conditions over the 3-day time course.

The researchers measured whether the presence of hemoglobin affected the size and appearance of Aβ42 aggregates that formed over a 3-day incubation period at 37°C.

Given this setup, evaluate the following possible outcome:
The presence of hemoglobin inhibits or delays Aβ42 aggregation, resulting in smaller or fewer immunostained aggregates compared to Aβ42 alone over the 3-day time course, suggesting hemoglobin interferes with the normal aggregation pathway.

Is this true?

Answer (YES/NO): NO